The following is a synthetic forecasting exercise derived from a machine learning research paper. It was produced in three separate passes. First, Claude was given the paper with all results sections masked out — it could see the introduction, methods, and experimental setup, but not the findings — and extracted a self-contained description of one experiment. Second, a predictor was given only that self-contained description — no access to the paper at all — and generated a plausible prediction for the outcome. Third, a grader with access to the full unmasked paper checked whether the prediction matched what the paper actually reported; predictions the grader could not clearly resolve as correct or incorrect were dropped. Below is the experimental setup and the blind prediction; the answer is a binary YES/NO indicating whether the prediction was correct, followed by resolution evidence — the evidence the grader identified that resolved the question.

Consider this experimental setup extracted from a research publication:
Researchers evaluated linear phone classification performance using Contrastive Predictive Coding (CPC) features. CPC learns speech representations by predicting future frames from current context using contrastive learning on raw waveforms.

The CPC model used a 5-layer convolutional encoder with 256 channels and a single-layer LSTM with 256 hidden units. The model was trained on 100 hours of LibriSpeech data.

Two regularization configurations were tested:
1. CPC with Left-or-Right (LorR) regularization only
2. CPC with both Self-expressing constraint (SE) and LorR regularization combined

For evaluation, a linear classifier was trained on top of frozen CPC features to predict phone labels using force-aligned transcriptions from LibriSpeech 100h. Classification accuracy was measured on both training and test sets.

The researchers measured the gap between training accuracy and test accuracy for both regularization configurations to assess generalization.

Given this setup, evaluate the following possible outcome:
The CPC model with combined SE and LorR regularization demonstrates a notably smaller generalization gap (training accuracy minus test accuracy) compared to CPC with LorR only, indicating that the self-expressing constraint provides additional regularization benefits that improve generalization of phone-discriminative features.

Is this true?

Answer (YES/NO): NO